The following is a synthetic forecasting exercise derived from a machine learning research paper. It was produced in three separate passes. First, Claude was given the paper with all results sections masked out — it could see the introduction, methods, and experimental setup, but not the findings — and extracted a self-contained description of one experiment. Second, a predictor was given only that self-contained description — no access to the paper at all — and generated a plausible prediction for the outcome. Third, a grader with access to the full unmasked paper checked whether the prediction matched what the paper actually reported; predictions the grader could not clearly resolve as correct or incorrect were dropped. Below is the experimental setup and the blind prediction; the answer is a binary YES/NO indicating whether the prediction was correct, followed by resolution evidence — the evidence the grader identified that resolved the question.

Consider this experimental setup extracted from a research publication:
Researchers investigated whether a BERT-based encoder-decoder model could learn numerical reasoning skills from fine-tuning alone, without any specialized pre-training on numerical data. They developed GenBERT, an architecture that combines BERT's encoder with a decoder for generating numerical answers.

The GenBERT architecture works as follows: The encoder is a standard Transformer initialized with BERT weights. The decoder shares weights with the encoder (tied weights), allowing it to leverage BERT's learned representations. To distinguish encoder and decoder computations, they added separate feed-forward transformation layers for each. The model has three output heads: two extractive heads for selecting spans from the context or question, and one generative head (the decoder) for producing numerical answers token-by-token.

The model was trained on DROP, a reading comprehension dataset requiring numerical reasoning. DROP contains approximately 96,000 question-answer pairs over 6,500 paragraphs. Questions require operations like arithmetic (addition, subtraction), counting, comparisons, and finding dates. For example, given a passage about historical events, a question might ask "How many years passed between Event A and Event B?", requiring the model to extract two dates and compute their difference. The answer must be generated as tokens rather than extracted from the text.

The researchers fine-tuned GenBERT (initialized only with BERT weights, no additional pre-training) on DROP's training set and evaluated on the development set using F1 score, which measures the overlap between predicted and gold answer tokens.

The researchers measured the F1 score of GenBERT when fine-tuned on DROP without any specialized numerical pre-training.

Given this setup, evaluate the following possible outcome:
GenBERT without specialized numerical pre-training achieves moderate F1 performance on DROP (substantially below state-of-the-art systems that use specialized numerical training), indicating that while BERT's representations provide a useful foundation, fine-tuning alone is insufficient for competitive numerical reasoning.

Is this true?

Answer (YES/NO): YES